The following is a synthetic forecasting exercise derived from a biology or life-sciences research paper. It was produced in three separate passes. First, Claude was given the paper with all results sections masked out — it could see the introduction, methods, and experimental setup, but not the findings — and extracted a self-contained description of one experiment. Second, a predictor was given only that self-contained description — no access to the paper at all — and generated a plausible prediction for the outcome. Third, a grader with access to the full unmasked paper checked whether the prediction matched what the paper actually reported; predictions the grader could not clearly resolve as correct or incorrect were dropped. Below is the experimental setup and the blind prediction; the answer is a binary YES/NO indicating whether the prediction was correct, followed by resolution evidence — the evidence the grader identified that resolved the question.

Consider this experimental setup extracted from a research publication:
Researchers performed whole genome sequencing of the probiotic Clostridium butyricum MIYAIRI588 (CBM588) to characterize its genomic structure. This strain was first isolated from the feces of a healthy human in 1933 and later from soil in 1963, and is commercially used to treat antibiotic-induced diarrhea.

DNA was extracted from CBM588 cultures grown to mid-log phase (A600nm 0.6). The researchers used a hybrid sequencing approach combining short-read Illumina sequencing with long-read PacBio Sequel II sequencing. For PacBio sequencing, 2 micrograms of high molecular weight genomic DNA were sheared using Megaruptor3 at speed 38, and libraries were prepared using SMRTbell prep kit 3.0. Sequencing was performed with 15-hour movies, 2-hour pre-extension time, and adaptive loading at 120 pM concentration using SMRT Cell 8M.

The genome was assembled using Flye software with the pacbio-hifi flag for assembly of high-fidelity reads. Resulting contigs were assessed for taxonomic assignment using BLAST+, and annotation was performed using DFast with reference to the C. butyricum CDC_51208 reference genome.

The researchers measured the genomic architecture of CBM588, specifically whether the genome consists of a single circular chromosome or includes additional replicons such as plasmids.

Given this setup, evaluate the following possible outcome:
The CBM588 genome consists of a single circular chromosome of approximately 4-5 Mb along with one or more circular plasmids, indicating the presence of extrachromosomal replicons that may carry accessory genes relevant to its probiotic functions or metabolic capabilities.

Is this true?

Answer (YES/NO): NO